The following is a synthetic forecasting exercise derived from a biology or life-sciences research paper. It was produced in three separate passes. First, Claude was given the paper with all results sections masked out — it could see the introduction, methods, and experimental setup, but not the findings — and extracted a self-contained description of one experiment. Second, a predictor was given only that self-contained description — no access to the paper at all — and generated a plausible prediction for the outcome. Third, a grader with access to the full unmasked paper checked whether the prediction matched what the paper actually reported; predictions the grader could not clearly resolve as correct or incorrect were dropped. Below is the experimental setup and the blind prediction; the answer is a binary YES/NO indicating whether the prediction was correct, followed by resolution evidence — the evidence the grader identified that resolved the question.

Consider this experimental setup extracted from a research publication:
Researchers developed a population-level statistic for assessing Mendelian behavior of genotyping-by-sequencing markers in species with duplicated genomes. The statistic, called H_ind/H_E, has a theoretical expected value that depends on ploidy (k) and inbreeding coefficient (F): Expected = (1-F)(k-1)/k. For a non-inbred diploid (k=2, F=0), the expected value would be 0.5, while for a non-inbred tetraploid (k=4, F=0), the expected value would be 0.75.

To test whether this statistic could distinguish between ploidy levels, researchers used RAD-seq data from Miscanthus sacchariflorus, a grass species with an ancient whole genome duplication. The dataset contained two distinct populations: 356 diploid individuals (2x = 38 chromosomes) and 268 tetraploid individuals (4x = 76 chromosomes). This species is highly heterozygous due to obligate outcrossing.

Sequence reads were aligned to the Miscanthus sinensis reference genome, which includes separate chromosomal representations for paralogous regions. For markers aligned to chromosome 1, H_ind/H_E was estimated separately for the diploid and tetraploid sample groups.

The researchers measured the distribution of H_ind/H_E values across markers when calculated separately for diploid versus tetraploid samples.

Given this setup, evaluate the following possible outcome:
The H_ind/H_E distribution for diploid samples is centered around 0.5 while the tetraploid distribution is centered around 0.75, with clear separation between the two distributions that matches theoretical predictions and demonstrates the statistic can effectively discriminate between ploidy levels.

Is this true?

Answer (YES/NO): NO